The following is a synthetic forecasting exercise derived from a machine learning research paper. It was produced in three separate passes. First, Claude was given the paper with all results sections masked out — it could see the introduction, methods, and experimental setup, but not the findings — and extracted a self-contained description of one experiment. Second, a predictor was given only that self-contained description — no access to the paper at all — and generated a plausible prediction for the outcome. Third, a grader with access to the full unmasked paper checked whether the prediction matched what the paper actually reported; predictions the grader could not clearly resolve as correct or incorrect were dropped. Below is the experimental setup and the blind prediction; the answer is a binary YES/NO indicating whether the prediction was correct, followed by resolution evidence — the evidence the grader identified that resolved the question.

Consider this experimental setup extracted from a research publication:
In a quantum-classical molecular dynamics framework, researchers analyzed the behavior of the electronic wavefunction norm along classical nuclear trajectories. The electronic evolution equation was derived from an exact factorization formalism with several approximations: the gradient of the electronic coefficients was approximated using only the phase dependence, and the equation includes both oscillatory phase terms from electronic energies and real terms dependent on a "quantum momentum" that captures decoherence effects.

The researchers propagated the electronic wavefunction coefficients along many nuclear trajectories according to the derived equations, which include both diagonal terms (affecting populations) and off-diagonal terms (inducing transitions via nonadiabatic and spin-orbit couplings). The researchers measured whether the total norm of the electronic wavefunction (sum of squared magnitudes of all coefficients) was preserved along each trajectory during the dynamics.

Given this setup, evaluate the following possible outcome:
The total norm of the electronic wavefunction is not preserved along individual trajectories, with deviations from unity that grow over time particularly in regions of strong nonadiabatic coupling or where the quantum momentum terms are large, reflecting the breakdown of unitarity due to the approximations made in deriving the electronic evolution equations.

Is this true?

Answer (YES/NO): NO